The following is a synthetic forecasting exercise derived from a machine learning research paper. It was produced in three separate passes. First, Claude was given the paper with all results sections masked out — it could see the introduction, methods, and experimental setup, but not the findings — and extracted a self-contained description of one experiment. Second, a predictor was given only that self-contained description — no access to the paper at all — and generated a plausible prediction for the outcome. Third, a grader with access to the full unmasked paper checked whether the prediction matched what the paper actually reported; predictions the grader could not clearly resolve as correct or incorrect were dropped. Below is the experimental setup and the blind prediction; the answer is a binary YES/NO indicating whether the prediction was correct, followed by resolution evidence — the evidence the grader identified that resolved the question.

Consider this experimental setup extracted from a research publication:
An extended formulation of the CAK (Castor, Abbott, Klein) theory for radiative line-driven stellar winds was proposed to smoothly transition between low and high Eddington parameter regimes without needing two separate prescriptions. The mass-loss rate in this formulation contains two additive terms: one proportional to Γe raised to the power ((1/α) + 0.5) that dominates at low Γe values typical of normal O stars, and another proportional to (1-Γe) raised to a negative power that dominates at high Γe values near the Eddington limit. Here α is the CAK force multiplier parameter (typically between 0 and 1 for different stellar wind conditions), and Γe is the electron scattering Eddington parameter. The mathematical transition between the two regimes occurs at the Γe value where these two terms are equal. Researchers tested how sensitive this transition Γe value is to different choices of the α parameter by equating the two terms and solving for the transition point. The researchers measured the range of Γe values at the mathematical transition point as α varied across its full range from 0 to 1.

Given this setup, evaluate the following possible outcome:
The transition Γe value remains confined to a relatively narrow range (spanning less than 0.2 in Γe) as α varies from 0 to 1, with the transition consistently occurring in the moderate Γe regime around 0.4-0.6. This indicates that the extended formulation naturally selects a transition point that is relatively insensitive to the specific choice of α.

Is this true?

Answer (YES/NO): YES